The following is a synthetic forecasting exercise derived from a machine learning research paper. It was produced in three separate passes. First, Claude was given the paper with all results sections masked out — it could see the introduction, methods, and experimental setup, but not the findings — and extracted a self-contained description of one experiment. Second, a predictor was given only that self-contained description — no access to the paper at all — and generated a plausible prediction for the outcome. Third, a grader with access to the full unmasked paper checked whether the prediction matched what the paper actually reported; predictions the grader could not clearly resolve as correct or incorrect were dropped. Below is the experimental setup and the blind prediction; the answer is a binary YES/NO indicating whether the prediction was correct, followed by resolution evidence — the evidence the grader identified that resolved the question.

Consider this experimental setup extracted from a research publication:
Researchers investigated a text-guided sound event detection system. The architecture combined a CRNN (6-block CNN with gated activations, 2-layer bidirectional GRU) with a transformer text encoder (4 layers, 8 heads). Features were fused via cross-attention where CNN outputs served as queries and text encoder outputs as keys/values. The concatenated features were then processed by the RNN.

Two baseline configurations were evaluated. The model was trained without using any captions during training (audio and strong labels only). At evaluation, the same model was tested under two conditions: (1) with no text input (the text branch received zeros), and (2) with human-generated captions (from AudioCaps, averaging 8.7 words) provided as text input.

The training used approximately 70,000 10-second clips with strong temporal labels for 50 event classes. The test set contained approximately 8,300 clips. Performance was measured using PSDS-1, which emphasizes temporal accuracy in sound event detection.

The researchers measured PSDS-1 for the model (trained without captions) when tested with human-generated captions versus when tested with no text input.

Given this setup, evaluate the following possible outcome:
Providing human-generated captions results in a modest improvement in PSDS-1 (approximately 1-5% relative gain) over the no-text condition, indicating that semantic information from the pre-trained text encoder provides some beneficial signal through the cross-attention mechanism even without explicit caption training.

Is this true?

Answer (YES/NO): NO